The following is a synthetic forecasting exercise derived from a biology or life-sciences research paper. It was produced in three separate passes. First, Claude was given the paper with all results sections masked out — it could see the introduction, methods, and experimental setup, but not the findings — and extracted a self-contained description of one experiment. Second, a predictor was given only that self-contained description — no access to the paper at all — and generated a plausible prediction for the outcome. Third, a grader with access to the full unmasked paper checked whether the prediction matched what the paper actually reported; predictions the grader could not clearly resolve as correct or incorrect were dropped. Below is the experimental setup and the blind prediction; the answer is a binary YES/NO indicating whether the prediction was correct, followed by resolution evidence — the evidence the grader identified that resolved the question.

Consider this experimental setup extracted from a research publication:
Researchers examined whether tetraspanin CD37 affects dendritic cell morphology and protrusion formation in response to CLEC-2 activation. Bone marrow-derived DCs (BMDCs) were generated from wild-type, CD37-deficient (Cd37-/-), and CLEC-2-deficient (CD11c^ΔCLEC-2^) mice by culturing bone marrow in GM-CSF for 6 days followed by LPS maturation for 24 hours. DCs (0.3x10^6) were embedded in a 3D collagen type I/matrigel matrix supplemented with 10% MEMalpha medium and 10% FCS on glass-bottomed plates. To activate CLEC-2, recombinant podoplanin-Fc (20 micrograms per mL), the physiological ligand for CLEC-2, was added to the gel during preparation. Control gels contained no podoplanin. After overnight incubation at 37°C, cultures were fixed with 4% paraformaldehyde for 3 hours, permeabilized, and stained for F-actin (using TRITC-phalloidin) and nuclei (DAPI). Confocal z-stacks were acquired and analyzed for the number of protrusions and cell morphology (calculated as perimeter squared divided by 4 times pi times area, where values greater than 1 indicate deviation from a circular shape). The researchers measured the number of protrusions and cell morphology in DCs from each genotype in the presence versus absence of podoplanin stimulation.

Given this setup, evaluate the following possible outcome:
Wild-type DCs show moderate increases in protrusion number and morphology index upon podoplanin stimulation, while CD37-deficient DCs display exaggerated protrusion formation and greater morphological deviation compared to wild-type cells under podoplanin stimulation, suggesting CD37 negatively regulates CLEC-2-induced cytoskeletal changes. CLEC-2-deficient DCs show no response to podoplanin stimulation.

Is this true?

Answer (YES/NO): NO